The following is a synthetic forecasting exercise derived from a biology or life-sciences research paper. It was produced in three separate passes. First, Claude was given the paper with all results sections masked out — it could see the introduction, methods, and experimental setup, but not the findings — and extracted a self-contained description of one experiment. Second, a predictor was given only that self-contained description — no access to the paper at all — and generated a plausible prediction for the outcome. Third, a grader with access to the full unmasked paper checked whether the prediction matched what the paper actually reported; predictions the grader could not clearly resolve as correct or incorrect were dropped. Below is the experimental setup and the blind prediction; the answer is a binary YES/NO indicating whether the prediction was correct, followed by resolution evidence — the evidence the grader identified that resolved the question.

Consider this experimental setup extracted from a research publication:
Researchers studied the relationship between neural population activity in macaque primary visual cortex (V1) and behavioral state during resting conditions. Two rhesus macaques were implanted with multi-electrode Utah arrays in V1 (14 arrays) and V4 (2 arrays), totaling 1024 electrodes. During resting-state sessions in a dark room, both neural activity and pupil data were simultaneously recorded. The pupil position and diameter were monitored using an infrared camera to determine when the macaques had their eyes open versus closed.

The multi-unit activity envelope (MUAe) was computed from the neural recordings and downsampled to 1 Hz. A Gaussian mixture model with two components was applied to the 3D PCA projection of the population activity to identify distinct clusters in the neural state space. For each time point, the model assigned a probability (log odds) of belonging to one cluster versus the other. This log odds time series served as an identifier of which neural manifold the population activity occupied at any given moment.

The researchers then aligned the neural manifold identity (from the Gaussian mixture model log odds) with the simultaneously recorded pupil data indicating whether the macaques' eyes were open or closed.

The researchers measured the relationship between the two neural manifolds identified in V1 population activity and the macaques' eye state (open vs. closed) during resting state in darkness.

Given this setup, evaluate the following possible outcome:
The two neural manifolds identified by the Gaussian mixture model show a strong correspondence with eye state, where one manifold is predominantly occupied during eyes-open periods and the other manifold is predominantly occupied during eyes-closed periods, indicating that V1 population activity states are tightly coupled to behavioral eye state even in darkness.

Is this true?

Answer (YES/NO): YES